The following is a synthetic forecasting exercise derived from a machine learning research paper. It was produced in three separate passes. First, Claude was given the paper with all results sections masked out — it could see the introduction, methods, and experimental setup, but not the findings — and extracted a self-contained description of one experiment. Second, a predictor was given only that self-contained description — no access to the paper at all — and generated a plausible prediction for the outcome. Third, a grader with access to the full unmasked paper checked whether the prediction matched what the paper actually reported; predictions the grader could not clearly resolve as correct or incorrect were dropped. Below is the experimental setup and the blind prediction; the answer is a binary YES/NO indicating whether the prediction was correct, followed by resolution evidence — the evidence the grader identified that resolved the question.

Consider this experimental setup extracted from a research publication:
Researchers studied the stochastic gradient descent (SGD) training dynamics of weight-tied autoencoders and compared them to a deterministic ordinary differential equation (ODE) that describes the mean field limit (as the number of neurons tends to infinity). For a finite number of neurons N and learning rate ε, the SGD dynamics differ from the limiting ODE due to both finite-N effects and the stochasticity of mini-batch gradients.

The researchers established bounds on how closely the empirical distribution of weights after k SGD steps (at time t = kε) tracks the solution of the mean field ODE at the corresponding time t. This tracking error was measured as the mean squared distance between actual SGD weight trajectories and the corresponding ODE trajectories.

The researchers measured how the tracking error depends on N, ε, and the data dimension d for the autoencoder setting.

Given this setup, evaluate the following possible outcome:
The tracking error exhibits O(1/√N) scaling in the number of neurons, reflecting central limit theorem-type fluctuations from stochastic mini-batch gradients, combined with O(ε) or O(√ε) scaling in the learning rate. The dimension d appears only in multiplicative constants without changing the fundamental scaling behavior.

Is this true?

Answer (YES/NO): NO